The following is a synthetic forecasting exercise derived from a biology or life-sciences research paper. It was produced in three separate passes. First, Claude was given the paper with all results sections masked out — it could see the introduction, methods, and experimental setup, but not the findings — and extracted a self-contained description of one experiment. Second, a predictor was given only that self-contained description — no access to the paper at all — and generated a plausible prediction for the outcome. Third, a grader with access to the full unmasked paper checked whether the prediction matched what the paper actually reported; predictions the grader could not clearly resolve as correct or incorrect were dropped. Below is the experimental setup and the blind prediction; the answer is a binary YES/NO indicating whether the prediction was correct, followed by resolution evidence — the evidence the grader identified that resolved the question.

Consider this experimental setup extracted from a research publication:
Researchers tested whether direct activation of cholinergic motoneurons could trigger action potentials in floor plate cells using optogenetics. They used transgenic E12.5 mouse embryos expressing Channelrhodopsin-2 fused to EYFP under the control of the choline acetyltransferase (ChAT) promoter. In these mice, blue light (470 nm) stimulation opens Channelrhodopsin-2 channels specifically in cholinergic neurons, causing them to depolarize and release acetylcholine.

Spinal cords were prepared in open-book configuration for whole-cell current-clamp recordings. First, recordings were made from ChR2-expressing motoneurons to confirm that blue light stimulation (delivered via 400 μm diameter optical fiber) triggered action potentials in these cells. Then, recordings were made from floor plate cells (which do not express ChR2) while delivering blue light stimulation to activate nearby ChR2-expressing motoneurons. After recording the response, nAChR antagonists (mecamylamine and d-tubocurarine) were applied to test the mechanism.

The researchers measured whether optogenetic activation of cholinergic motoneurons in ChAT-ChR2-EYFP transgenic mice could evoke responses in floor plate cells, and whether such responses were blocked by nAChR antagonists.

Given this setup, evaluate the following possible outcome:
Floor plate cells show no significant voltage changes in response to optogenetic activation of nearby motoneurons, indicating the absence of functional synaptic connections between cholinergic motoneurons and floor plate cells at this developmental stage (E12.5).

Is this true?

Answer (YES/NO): NO